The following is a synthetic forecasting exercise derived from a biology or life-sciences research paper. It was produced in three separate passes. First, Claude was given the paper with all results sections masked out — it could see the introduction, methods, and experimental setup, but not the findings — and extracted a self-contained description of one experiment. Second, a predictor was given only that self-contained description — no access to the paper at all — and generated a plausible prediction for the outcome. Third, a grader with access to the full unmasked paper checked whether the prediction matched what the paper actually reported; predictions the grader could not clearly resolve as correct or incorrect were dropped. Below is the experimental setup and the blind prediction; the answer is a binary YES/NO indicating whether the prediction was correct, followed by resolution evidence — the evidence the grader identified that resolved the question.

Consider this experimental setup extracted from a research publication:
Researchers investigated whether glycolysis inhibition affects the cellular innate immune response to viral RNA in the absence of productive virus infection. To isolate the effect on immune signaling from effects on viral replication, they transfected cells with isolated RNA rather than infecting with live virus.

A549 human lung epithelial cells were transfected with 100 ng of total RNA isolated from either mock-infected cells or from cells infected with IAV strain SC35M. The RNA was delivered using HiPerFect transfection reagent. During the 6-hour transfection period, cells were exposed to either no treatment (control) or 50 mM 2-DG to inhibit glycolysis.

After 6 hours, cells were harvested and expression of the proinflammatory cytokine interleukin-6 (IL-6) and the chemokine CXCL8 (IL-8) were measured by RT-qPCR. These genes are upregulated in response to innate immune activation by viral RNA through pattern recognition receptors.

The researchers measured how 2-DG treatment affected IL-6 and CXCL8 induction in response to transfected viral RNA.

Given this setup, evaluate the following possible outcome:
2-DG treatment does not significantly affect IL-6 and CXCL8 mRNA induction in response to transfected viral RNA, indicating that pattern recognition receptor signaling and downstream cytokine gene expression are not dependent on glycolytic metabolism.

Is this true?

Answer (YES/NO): NO